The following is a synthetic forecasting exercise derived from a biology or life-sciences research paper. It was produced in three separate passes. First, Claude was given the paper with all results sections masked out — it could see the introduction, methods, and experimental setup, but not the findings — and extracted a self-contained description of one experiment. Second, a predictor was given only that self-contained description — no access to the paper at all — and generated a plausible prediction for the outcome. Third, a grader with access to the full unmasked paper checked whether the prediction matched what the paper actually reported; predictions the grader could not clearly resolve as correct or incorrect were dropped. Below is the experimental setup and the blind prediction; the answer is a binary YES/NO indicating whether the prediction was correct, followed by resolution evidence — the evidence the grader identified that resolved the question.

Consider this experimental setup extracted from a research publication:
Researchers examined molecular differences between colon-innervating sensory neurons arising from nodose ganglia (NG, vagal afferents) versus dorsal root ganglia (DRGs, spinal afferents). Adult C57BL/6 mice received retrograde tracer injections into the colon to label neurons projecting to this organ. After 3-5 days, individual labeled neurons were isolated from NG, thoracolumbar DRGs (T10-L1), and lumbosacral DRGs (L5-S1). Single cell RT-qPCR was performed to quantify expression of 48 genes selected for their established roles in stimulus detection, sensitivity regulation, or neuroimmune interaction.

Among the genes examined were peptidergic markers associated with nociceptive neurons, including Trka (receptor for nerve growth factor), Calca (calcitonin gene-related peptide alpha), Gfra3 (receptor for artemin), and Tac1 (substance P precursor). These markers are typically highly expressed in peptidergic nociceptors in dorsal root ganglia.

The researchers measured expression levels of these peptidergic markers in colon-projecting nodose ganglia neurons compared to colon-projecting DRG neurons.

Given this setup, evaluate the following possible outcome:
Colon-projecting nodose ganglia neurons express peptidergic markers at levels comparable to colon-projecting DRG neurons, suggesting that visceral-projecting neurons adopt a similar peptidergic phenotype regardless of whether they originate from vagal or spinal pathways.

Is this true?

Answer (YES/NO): NO